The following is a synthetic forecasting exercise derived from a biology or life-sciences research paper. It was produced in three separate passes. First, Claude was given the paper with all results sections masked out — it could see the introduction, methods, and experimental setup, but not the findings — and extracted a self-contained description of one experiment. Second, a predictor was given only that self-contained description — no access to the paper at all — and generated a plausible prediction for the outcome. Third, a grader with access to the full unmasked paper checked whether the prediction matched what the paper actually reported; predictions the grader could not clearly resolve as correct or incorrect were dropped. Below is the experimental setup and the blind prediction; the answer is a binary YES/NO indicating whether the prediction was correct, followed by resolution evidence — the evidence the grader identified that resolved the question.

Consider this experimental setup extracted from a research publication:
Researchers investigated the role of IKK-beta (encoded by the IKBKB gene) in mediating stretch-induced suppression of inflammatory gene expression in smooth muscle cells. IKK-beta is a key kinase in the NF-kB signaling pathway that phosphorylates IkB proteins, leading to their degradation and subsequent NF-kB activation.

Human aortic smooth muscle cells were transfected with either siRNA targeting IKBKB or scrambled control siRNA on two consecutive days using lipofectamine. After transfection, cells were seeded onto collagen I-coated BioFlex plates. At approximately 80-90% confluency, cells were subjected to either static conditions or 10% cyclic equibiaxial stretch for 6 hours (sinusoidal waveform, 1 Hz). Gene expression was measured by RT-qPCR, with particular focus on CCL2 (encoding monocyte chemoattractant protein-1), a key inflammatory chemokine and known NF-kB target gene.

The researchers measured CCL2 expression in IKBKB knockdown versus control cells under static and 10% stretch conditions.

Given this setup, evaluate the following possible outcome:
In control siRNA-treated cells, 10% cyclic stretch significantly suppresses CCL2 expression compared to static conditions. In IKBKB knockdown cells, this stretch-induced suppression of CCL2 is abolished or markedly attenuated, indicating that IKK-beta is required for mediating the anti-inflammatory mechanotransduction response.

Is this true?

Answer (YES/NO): YES